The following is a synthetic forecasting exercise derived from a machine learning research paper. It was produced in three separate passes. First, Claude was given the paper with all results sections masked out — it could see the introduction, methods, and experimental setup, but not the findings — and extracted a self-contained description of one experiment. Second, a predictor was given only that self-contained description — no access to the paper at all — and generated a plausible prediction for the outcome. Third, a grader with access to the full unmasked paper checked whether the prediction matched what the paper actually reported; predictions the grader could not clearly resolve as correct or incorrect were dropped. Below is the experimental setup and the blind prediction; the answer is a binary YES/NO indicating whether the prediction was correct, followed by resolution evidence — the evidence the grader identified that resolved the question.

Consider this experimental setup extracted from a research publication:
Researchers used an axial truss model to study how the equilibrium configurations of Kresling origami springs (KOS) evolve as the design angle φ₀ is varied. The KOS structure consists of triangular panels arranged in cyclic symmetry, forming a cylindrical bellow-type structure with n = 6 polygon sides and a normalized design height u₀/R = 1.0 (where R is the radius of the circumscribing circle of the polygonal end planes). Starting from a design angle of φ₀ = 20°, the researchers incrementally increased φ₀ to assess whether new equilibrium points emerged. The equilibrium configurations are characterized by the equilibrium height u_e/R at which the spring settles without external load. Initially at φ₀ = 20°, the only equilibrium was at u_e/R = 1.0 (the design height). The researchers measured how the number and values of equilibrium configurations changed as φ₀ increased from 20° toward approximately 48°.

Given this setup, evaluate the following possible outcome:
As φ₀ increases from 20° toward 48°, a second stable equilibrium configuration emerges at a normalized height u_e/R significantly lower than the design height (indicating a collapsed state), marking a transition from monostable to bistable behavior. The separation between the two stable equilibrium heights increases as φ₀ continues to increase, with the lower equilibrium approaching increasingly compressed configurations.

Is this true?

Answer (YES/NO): NO